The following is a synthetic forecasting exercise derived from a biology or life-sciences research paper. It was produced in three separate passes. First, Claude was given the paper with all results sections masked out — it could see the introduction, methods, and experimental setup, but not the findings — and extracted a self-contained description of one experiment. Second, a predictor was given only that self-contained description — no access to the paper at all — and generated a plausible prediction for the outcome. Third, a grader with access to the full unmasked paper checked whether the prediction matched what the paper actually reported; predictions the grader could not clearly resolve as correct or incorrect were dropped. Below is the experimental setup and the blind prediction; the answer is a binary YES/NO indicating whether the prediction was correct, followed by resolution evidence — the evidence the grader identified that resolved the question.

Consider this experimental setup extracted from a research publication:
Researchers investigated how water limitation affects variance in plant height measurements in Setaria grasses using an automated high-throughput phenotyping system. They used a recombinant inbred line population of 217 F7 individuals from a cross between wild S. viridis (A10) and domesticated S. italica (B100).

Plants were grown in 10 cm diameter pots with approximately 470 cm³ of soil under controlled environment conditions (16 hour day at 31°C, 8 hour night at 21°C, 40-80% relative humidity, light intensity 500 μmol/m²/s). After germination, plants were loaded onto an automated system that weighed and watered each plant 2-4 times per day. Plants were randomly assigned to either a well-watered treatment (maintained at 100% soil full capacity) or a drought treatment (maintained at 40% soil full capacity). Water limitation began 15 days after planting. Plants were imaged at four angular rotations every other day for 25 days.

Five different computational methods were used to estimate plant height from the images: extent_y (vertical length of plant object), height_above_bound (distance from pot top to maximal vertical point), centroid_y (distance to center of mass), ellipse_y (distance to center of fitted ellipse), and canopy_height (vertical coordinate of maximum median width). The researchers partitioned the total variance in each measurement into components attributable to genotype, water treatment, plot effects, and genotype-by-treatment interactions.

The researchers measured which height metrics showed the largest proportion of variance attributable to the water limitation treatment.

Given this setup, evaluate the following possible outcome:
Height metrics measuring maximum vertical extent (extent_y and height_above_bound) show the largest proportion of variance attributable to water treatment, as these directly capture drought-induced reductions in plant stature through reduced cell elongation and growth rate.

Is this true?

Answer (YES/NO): YES